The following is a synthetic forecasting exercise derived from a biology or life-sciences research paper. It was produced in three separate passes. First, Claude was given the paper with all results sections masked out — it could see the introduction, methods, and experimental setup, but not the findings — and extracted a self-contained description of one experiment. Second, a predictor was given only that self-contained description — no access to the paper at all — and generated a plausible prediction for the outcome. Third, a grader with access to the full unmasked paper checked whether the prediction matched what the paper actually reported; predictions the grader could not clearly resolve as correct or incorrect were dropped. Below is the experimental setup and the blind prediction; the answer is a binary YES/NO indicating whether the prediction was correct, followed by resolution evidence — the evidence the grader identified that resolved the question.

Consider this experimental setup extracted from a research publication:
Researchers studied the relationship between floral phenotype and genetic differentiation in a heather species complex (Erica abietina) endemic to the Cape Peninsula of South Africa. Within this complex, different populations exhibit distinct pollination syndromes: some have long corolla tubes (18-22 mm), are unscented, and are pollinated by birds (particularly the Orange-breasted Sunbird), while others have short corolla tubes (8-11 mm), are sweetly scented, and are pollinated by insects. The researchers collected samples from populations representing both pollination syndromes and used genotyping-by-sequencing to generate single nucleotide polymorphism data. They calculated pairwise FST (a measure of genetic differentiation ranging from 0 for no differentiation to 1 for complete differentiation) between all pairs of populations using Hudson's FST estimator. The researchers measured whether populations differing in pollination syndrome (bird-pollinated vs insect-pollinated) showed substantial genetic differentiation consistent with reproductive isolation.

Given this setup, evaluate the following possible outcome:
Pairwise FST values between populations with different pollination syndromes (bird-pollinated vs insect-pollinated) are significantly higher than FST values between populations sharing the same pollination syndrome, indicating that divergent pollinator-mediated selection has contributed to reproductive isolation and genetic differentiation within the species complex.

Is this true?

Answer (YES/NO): NO